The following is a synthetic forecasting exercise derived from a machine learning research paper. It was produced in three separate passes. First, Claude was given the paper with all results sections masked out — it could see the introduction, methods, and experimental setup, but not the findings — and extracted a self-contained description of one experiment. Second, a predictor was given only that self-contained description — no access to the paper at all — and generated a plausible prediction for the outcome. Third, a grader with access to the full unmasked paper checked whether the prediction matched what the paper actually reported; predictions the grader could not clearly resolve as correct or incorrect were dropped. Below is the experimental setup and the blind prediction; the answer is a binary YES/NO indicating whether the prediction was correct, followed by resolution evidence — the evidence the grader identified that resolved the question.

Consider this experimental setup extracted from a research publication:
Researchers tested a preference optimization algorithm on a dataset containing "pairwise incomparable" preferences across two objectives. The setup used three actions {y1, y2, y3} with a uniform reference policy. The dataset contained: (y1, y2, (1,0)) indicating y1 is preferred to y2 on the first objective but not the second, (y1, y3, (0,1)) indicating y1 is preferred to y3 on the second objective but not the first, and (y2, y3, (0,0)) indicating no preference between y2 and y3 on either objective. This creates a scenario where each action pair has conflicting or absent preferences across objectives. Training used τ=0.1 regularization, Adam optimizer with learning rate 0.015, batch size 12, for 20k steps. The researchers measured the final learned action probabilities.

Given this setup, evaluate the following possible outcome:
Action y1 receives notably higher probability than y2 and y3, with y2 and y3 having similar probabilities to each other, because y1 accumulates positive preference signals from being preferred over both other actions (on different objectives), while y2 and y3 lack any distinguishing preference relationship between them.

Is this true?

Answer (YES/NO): NO